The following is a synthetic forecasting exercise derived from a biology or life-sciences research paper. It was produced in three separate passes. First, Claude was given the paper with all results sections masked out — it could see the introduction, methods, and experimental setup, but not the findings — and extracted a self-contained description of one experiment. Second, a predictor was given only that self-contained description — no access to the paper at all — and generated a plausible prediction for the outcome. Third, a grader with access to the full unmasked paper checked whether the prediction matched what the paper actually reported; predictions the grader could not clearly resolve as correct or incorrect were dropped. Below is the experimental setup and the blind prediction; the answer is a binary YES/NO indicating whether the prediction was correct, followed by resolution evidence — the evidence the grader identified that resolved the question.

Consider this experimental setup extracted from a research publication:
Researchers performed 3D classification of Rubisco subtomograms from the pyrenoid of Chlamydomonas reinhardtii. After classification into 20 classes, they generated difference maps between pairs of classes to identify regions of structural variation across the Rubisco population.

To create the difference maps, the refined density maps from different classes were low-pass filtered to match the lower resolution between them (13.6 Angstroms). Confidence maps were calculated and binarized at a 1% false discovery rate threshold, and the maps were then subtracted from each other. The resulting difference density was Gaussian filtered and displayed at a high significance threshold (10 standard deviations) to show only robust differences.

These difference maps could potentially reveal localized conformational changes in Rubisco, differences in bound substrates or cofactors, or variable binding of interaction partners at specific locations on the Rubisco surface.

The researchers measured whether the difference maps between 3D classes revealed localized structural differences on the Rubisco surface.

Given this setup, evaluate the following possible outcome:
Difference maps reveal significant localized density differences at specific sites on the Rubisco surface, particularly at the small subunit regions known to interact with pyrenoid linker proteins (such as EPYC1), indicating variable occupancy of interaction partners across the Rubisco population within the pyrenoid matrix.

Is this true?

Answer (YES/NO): NO